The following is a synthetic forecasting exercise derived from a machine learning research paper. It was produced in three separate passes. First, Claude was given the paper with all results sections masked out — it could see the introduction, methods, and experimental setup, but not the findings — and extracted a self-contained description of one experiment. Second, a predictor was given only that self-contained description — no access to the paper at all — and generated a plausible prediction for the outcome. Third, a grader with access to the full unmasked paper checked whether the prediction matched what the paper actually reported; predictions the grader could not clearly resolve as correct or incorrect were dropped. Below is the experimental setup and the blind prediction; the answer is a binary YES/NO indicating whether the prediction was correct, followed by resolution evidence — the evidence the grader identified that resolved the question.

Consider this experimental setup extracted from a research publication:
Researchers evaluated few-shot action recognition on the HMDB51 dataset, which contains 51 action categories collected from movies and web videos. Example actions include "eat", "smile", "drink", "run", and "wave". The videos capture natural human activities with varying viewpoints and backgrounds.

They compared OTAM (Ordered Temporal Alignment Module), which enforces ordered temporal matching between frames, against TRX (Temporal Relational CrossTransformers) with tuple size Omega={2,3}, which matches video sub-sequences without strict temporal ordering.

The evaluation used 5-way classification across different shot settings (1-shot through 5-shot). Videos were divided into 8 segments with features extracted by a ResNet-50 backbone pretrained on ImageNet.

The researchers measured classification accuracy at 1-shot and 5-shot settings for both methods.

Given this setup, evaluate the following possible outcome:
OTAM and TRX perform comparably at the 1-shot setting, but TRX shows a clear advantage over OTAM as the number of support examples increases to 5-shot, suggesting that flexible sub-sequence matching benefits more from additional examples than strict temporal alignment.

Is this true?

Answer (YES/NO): YES